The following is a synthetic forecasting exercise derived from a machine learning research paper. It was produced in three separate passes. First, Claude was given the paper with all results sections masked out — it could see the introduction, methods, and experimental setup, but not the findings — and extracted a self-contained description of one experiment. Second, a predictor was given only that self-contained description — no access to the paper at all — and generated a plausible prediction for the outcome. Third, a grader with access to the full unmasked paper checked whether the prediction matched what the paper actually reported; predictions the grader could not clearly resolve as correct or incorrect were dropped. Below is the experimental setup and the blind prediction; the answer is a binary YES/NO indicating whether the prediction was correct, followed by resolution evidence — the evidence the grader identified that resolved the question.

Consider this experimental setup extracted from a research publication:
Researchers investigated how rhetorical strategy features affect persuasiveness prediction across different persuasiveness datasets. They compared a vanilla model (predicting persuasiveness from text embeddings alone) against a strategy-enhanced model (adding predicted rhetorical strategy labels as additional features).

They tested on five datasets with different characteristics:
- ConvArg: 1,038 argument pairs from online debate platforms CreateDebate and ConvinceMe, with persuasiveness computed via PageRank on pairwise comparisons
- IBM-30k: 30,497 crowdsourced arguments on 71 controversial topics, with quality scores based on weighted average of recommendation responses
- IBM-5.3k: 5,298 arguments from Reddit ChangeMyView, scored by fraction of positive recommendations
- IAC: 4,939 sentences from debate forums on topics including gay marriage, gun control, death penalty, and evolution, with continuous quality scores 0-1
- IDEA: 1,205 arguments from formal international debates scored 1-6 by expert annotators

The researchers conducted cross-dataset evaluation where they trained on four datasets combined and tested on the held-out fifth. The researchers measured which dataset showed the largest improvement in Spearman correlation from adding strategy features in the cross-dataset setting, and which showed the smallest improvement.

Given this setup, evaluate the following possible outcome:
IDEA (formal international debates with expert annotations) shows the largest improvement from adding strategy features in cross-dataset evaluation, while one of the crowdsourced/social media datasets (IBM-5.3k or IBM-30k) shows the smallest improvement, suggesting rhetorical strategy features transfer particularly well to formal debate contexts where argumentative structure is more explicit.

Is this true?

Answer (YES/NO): NO